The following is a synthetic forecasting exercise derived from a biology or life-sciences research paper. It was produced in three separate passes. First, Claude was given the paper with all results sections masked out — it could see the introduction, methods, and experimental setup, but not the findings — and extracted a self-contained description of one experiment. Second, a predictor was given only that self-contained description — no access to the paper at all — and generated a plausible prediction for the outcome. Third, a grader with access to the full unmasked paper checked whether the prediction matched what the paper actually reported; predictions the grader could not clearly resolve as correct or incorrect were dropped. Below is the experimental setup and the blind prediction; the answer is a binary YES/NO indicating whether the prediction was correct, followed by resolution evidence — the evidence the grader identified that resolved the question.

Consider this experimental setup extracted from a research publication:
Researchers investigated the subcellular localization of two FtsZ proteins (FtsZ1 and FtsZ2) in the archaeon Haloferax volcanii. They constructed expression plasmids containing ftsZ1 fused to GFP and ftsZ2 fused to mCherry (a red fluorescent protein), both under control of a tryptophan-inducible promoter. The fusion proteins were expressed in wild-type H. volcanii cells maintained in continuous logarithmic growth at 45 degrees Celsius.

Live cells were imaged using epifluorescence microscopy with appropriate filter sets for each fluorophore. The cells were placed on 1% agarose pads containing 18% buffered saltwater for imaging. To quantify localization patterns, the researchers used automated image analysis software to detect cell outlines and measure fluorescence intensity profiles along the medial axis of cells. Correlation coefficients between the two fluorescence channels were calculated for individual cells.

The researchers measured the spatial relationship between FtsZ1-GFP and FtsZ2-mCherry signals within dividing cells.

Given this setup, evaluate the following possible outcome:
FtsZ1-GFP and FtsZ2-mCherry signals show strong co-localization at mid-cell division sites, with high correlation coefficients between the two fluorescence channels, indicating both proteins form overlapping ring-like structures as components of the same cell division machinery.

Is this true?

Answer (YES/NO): YES